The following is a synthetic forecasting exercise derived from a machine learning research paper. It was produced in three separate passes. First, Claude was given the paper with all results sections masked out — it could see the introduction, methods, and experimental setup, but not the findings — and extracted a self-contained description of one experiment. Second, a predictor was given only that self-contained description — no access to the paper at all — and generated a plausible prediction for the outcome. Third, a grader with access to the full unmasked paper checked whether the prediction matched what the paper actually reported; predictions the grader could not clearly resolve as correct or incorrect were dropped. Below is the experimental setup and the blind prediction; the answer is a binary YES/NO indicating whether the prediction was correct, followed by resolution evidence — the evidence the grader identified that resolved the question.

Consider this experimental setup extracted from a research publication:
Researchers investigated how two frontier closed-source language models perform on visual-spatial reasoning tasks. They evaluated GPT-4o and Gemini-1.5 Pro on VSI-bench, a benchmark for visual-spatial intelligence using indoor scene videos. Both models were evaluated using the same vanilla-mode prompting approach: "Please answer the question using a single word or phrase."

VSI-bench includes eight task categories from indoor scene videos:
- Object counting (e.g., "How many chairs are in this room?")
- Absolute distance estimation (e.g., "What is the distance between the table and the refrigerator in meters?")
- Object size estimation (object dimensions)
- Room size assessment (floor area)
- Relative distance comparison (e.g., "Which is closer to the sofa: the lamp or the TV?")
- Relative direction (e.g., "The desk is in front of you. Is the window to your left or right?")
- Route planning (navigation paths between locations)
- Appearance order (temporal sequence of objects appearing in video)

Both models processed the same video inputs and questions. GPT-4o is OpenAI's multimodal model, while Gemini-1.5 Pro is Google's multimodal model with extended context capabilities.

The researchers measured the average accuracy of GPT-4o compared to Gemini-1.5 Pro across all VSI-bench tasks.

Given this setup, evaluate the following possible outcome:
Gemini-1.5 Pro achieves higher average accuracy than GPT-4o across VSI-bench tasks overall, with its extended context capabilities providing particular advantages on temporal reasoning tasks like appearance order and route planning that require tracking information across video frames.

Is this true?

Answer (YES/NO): YES